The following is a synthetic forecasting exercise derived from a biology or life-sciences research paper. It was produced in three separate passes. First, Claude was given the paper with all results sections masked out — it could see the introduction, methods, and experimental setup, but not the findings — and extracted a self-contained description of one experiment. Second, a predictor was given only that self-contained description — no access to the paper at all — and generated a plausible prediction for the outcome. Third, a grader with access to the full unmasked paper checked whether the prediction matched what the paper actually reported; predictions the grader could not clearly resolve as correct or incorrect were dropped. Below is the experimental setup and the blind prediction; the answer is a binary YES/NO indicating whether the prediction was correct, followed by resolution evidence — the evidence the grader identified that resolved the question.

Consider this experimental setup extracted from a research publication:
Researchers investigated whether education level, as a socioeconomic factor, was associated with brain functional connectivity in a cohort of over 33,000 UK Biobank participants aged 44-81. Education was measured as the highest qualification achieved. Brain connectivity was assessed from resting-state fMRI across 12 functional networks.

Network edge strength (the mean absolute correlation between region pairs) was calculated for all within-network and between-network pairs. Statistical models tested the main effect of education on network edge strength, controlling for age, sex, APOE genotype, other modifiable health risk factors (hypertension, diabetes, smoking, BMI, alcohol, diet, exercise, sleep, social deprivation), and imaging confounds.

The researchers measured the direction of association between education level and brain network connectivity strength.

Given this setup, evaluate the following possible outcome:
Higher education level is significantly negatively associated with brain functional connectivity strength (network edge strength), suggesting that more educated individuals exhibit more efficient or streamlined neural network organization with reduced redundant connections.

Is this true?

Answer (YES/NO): NO